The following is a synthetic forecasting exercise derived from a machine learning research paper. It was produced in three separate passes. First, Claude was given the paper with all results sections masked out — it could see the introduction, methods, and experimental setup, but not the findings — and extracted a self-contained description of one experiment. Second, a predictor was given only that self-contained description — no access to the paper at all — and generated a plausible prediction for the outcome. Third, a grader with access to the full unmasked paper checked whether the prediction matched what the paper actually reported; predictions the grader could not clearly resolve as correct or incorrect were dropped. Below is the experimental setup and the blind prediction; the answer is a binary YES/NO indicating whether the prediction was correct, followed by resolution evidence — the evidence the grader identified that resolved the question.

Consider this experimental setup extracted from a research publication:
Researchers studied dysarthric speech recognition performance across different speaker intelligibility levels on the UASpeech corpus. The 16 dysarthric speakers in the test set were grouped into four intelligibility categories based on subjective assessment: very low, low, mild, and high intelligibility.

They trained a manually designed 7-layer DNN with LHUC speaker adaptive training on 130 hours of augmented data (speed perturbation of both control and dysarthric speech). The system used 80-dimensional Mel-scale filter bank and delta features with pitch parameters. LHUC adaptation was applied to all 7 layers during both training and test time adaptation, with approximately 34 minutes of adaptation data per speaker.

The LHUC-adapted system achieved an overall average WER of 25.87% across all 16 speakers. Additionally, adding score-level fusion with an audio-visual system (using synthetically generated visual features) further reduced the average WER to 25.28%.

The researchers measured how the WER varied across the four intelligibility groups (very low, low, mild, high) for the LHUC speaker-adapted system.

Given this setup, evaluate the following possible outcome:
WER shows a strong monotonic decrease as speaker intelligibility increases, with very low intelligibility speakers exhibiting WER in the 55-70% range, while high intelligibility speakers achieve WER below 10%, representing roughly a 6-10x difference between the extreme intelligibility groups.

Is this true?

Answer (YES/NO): YES